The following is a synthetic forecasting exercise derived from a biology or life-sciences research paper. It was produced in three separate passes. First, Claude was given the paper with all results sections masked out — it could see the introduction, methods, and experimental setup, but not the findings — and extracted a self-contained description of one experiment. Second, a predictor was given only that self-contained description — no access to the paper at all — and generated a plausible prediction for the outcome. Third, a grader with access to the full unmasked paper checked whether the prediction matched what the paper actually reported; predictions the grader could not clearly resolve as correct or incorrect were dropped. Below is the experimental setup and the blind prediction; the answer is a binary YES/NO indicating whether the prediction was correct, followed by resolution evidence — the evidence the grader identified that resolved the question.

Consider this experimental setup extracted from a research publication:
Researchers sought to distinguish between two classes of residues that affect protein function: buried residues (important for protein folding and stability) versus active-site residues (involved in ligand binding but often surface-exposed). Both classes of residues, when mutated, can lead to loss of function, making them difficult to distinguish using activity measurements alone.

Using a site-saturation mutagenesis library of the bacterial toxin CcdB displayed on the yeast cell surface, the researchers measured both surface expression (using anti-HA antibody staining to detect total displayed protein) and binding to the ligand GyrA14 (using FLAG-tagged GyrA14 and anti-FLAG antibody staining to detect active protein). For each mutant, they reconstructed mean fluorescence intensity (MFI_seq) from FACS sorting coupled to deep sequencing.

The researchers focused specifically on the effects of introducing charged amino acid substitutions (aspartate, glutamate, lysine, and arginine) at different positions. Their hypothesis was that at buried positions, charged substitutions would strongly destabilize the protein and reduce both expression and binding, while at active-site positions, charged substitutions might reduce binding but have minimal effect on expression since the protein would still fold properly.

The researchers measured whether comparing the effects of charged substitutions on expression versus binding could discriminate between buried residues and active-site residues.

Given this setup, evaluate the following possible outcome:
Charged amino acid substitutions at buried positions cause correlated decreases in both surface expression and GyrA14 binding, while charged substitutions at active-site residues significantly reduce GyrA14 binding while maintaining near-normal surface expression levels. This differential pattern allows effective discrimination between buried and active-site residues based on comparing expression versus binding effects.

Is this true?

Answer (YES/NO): YES